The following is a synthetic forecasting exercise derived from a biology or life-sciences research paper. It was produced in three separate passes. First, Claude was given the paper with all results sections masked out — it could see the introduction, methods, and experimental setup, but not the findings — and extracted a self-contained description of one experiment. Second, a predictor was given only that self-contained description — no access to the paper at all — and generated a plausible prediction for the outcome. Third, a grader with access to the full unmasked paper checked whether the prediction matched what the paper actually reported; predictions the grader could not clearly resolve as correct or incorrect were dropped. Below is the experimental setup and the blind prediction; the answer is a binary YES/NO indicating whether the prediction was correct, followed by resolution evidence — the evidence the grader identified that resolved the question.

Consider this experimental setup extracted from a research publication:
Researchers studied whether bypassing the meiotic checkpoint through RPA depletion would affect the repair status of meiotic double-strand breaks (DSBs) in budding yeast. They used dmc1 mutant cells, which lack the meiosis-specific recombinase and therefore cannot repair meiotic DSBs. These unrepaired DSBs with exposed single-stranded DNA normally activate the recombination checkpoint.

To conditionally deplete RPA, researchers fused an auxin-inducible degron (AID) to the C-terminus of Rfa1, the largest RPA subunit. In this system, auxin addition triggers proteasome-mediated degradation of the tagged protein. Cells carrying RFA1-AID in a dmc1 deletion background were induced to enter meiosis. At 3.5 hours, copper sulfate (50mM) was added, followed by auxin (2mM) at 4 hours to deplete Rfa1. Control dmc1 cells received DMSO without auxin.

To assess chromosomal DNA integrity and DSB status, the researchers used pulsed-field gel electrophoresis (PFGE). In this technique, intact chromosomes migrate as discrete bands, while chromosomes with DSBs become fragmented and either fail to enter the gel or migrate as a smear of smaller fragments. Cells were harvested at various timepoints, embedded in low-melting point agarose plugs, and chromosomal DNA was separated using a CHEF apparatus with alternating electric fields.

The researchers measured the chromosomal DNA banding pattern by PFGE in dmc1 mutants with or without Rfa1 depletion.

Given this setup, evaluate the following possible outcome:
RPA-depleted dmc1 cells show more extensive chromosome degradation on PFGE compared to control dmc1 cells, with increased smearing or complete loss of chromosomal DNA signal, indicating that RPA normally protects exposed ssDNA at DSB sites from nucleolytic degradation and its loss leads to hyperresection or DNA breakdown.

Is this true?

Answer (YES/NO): NO